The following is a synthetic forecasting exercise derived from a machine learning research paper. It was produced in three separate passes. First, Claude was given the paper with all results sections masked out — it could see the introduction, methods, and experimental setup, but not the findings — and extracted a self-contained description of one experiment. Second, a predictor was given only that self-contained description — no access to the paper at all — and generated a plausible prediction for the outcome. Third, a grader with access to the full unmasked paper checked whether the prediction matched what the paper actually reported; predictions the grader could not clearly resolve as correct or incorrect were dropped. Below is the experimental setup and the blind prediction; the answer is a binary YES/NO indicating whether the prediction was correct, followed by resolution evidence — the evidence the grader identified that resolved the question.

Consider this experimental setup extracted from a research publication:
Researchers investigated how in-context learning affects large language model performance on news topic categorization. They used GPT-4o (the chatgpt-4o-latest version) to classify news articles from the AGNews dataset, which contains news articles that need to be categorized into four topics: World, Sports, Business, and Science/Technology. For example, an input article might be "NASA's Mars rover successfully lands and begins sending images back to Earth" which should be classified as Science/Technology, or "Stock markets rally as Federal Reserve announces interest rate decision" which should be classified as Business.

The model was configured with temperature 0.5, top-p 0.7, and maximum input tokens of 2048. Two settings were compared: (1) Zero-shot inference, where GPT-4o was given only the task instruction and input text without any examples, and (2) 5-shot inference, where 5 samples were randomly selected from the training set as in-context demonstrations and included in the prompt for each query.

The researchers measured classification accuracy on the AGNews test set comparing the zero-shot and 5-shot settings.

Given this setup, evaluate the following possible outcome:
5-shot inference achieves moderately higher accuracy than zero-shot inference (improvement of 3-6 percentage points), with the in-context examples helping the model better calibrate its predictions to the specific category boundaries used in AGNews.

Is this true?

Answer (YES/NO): NO